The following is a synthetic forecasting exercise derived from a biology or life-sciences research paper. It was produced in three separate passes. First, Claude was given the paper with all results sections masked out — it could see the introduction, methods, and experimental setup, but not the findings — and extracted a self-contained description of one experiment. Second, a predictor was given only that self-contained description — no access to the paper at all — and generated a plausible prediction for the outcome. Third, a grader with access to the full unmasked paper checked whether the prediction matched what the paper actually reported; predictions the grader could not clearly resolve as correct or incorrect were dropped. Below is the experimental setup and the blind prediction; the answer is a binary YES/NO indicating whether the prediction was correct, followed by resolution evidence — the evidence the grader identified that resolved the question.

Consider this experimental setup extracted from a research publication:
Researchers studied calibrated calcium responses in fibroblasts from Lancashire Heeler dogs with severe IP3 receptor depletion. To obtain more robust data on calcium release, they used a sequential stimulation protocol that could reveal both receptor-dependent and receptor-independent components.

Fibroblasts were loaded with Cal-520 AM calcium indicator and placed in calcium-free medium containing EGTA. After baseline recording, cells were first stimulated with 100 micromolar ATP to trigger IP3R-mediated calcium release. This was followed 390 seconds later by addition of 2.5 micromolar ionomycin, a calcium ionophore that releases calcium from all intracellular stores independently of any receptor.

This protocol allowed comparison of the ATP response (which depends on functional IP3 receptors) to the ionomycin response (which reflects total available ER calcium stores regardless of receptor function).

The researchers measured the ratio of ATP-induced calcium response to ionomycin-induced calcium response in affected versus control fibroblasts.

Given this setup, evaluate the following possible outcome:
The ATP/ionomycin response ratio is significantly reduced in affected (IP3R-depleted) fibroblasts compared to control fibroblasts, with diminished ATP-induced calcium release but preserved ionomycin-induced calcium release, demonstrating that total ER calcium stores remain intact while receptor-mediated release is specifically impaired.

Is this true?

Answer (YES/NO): NO